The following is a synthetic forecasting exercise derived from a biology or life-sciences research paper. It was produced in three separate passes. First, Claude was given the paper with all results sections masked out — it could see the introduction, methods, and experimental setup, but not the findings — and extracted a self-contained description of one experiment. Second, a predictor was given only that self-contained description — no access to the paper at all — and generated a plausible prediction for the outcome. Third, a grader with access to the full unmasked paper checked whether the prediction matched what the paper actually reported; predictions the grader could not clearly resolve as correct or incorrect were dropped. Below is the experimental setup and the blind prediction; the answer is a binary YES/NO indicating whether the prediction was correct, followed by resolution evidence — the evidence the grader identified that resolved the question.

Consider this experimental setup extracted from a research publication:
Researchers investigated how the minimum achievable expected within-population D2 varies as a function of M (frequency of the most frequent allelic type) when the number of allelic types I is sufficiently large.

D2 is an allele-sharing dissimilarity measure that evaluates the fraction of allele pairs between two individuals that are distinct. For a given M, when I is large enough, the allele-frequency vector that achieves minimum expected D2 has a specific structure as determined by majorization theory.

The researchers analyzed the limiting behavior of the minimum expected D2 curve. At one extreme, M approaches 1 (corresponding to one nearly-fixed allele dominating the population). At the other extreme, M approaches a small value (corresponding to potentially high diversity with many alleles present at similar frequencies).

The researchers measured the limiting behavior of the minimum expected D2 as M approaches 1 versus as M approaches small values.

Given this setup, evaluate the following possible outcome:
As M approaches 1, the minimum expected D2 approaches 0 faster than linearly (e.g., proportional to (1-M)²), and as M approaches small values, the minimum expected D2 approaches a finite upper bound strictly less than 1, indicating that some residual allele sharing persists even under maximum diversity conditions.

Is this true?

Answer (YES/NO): NO